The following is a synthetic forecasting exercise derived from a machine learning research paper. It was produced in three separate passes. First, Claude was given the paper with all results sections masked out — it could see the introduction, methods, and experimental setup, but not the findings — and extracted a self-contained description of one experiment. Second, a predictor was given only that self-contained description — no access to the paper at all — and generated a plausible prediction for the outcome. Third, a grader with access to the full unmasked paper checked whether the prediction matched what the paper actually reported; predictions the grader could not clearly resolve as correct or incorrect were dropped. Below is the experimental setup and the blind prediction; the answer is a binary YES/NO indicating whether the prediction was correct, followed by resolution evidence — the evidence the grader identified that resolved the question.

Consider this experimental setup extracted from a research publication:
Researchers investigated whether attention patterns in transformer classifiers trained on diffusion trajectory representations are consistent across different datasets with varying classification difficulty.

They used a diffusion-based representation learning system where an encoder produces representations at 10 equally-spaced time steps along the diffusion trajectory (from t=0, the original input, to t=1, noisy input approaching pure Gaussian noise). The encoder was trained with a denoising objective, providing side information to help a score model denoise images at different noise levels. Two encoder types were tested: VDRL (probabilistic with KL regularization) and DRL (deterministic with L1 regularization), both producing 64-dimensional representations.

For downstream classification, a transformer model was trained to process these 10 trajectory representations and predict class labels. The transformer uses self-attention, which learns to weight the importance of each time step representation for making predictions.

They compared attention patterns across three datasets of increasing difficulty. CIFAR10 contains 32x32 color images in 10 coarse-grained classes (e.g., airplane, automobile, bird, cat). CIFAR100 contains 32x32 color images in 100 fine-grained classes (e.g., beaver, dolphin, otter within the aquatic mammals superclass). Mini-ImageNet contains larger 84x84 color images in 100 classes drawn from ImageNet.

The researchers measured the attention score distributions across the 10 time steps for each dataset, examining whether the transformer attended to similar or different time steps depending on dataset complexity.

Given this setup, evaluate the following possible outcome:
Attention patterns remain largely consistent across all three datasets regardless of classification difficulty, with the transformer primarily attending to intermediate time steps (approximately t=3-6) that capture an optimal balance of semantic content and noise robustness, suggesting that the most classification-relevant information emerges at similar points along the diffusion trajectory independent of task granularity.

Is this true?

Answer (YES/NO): YES